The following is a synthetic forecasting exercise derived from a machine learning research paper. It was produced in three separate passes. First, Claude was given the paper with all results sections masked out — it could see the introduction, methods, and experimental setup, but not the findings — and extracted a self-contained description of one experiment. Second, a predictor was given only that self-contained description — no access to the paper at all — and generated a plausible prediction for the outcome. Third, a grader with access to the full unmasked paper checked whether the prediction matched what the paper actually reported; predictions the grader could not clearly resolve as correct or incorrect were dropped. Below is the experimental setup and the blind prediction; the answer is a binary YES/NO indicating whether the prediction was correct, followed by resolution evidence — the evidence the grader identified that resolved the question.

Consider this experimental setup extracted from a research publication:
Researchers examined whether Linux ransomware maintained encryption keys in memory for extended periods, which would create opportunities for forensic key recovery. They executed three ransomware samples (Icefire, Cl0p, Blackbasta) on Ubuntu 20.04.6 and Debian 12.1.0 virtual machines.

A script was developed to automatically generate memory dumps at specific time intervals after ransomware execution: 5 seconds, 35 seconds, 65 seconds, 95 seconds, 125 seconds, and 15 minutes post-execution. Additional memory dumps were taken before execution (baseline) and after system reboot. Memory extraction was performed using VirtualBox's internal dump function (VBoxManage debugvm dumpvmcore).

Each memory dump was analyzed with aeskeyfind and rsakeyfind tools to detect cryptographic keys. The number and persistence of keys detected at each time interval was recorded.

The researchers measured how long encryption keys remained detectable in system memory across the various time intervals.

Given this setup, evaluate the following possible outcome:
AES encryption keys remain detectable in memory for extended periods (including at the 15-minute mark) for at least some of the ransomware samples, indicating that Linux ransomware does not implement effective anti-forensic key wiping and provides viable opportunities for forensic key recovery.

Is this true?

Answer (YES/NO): NO